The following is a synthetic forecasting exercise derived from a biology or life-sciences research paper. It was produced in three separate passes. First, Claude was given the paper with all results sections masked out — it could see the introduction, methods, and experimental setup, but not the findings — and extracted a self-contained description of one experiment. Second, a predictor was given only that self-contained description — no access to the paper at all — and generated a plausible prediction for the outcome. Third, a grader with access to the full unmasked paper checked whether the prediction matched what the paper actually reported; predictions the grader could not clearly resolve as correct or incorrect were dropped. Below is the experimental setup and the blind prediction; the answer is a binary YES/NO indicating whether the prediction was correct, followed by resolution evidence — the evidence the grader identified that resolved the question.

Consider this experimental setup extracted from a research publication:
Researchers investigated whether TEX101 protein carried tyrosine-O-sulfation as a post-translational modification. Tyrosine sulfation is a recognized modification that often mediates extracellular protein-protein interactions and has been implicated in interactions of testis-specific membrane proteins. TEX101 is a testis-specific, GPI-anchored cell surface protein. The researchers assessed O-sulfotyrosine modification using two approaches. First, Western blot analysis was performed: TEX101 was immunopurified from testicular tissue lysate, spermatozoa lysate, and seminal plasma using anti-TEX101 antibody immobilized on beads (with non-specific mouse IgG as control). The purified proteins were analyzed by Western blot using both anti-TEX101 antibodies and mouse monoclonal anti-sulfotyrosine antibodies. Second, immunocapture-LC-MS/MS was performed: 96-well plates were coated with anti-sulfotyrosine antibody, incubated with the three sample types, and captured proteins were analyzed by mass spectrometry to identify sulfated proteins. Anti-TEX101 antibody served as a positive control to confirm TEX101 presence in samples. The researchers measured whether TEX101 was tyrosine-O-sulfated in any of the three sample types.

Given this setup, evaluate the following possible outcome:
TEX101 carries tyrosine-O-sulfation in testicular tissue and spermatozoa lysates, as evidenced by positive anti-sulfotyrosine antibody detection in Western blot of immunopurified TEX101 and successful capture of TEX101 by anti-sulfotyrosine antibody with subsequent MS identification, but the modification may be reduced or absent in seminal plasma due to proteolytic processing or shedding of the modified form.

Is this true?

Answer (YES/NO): NO